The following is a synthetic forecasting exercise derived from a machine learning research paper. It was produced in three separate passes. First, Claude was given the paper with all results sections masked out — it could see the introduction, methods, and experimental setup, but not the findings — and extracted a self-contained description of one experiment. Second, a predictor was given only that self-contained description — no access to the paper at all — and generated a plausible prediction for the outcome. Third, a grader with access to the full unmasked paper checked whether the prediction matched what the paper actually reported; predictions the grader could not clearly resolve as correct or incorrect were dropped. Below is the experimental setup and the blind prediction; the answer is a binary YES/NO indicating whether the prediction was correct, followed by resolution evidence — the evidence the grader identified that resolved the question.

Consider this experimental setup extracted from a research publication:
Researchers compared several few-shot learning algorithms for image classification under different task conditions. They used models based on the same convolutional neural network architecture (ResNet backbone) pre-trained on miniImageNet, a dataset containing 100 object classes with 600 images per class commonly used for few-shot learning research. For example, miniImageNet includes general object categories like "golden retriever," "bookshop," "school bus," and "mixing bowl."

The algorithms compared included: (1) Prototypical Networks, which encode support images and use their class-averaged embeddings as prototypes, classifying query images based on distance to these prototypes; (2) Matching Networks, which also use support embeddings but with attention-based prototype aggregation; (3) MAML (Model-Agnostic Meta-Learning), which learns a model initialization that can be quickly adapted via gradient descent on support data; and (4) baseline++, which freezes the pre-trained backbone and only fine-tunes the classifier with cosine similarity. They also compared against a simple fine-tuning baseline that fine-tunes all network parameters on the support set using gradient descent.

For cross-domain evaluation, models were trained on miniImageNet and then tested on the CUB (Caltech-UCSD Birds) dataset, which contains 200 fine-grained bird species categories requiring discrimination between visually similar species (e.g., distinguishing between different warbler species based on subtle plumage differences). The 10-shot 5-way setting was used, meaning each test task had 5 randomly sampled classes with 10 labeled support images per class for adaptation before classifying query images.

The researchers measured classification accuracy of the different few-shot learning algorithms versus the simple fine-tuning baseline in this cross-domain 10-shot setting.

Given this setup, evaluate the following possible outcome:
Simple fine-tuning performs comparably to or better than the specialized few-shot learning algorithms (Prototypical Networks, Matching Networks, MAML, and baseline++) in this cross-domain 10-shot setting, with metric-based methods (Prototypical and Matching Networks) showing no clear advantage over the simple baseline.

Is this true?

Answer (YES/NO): YES